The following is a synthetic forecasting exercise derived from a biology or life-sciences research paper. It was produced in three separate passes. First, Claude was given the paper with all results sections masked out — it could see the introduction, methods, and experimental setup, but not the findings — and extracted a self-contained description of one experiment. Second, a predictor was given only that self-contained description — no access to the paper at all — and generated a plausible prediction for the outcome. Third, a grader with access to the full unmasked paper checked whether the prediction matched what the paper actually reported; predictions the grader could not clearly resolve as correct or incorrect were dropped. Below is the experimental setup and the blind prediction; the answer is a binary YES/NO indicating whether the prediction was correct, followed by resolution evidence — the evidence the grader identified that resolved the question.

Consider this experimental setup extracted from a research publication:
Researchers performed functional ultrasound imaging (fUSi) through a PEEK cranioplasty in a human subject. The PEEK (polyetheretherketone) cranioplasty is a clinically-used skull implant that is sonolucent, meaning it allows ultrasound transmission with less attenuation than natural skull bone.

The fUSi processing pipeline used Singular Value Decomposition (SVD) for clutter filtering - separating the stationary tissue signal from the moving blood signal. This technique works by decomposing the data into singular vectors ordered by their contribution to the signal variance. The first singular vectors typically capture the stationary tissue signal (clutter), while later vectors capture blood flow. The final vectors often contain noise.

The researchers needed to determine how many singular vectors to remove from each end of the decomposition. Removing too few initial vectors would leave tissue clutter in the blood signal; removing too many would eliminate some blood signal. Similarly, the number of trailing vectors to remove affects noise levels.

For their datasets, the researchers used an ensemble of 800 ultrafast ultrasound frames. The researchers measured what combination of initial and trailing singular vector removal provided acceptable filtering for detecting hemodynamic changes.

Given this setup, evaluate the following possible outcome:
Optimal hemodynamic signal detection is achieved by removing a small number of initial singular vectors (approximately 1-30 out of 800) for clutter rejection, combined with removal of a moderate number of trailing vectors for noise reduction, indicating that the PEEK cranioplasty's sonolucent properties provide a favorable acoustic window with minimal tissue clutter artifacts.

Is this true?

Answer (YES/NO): NO